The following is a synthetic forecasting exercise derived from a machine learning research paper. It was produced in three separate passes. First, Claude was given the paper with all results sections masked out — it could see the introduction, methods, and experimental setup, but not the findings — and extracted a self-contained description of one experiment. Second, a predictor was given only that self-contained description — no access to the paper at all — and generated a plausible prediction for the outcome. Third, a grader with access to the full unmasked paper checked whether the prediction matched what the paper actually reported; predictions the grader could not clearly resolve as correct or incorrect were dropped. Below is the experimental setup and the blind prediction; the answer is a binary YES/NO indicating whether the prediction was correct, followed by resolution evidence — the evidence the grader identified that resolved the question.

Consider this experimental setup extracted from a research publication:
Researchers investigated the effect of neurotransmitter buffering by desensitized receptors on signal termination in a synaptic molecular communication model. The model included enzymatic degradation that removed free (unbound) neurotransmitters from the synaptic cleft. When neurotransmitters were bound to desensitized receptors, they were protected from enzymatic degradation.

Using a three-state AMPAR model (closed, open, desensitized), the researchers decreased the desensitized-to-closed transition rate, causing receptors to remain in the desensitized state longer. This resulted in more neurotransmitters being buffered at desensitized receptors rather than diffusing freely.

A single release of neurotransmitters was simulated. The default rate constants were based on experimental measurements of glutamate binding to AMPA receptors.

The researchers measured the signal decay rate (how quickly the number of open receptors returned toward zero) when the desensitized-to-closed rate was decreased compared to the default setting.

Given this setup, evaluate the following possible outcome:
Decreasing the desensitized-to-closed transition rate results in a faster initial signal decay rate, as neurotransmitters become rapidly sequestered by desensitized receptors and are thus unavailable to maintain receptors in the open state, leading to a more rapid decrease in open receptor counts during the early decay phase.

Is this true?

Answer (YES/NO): YES